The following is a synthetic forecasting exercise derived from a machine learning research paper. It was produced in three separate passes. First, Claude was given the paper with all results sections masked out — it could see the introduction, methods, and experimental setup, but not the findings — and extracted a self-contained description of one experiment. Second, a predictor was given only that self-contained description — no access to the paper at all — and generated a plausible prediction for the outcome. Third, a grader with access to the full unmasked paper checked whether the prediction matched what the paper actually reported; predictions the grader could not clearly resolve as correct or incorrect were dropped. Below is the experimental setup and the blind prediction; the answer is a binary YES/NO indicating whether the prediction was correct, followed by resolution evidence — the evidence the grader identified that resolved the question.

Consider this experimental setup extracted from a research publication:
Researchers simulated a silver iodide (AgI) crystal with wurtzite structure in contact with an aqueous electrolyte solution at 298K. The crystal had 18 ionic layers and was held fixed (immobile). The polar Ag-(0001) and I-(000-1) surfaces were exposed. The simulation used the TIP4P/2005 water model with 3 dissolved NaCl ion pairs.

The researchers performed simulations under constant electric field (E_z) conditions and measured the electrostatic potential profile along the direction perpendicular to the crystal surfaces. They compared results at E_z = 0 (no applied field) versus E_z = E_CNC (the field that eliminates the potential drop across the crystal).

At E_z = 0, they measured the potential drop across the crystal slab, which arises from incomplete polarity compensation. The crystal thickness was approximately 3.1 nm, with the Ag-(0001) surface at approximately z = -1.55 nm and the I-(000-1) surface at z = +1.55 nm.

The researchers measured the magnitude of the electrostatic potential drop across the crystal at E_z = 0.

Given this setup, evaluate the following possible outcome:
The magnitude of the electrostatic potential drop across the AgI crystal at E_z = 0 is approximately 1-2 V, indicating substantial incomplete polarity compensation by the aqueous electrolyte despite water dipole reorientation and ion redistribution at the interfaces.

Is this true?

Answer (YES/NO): NO